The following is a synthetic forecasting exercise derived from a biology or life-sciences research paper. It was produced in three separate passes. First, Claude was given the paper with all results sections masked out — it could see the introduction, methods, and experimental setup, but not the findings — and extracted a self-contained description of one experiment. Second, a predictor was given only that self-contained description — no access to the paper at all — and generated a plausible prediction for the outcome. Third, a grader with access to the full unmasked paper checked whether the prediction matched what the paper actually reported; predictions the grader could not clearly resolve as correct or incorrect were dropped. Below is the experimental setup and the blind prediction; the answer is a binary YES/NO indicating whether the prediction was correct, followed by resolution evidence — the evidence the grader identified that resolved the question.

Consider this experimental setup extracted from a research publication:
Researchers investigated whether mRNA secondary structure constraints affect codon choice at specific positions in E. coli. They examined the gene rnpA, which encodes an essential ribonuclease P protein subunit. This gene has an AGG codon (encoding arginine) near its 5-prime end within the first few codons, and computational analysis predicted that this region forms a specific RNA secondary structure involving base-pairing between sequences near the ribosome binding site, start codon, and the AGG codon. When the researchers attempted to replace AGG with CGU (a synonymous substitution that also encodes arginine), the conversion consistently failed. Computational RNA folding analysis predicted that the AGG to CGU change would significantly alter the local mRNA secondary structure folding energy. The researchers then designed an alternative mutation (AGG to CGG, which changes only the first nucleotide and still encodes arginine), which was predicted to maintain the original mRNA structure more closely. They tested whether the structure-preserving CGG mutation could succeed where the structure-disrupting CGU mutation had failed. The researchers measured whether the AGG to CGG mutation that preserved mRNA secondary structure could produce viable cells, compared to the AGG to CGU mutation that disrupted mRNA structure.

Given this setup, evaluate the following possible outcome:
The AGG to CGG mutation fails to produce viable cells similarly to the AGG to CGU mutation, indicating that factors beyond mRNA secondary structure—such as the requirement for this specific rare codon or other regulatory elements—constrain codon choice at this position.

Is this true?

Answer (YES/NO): NO